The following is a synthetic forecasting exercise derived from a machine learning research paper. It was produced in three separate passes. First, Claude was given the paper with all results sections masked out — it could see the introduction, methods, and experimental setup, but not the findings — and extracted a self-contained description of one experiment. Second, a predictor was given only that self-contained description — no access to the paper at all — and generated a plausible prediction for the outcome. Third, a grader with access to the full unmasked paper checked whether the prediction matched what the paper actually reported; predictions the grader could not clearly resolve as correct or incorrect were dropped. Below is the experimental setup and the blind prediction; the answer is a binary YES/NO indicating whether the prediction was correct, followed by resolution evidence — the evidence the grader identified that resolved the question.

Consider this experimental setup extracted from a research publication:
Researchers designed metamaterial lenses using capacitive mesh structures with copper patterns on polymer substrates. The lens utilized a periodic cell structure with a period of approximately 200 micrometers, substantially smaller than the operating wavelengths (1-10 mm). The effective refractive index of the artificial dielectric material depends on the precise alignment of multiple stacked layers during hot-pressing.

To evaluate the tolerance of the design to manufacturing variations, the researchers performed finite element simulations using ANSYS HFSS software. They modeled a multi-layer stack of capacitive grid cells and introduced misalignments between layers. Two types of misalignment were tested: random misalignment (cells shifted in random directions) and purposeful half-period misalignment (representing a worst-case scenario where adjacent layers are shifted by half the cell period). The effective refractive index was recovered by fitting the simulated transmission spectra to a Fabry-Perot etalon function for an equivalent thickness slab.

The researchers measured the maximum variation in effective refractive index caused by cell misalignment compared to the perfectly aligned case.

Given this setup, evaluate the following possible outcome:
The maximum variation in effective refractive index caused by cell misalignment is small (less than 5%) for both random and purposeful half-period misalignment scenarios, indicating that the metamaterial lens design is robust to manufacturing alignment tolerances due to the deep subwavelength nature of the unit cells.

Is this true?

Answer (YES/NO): YES